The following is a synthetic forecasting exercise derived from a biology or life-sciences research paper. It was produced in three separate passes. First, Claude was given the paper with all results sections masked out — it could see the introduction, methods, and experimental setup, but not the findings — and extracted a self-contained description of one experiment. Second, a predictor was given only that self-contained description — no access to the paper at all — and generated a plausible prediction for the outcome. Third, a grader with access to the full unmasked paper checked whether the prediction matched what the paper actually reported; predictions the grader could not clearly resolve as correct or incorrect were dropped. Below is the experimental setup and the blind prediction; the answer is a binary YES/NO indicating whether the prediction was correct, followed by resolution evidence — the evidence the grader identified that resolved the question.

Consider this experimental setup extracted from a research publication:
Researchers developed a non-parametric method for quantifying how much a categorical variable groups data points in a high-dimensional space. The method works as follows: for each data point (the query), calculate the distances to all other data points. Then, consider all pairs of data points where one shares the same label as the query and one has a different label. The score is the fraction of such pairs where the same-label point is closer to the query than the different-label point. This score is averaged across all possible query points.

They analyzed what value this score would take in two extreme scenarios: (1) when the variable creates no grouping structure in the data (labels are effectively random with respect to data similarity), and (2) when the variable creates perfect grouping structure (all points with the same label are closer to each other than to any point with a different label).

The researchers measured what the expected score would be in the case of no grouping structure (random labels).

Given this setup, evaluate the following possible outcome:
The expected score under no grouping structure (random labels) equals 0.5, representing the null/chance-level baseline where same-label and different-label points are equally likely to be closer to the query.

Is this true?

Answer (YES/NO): YES